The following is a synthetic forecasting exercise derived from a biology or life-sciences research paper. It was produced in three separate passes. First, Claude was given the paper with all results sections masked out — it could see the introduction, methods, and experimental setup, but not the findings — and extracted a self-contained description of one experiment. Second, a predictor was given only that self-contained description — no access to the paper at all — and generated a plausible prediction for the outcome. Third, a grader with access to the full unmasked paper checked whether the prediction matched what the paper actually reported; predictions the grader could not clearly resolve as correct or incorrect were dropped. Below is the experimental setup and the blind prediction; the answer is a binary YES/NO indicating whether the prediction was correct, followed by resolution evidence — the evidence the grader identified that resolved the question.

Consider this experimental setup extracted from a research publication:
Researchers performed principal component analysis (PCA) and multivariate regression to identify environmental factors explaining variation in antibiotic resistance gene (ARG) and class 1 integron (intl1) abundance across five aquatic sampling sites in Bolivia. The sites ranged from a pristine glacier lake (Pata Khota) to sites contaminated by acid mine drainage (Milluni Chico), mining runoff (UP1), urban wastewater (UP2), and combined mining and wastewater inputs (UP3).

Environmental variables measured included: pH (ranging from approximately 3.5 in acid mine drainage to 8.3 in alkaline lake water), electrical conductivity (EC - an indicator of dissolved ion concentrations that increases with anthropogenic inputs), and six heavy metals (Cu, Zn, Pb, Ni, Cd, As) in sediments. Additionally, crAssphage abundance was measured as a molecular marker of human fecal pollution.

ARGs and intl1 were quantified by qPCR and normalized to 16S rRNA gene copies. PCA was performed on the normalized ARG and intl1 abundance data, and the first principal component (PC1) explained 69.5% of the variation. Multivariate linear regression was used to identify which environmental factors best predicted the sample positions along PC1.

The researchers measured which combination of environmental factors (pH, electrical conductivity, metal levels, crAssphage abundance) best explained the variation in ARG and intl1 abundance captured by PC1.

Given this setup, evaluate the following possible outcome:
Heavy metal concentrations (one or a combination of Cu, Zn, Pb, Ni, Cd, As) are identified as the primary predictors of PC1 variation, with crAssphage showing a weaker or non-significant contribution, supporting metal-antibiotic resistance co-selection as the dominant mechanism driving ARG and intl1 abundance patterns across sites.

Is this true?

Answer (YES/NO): NO